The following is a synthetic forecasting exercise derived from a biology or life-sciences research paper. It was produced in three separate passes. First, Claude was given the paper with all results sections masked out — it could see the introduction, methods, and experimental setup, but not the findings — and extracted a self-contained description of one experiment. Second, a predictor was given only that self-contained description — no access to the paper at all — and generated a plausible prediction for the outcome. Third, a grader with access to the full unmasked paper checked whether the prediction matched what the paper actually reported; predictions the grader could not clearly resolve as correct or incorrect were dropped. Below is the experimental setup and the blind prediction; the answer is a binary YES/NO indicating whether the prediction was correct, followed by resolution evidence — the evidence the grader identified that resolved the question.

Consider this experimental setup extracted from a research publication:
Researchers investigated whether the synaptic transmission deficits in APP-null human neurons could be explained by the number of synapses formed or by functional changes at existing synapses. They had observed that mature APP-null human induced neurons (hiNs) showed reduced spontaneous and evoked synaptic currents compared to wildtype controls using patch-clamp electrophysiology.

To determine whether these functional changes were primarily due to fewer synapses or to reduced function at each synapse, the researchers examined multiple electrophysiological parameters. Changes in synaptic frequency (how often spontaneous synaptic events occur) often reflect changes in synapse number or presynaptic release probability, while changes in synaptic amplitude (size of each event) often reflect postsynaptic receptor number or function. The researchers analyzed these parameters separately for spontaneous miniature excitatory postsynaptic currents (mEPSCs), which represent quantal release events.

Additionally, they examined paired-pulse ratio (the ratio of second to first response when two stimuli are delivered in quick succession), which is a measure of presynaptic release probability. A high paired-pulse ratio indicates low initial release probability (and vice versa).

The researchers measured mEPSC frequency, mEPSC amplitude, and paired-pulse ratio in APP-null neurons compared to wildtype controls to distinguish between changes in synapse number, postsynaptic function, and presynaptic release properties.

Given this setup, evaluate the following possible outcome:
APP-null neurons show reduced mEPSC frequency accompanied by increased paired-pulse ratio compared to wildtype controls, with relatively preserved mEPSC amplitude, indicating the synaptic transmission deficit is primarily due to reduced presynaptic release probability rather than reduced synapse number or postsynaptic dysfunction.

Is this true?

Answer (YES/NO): NO